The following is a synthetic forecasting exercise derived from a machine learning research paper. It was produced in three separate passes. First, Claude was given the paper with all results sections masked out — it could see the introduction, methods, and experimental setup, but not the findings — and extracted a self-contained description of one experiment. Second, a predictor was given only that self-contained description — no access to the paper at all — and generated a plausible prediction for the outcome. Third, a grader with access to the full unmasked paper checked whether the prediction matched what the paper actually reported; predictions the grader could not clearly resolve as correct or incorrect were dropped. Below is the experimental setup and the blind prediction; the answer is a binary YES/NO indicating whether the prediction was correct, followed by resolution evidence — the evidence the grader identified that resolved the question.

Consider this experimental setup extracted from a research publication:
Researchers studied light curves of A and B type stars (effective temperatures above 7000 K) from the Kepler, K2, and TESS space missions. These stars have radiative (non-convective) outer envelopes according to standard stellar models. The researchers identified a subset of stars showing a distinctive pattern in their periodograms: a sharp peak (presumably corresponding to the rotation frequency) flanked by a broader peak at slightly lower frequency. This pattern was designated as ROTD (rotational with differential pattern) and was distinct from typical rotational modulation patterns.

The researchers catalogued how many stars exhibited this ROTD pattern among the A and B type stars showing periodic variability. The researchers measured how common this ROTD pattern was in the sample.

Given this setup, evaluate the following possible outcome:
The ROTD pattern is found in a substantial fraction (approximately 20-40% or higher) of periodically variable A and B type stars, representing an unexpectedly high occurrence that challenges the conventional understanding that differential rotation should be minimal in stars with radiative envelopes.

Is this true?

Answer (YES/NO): NO